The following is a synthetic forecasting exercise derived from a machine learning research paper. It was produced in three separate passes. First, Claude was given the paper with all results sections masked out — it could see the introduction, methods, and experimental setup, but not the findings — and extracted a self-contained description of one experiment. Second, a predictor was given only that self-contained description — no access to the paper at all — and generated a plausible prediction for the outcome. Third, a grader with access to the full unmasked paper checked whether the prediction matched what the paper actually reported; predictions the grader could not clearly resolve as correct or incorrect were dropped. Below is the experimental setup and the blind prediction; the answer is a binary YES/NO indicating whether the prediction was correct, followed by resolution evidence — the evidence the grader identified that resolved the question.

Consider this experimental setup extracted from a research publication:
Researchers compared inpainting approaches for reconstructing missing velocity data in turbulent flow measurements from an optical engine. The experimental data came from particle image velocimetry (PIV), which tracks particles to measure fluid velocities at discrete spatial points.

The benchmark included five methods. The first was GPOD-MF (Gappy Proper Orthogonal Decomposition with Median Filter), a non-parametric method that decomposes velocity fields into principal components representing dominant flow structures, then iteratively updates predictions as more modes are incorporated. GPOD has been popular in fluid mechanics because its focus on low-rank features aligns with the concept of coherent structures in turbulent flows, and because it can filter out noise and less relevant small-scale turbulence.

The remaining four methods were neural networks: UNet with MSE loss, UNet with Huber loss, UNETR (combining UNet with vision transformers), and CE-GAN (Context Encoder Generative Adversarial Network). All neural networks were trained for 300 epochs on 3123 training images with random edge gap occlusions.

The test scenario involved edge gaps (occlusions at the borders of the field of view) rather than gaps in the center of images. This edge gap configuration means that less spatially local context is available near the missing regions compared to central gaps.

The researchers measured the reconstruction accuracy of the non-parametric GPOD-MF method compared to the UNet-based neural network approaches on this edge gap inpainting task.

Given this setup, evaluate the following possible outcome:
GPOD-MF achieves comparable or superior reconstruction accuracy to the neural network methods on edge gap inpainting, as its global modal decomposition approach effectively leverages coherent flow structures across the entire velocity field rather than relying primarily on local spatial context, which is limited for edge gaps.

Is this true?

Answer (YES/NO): NO